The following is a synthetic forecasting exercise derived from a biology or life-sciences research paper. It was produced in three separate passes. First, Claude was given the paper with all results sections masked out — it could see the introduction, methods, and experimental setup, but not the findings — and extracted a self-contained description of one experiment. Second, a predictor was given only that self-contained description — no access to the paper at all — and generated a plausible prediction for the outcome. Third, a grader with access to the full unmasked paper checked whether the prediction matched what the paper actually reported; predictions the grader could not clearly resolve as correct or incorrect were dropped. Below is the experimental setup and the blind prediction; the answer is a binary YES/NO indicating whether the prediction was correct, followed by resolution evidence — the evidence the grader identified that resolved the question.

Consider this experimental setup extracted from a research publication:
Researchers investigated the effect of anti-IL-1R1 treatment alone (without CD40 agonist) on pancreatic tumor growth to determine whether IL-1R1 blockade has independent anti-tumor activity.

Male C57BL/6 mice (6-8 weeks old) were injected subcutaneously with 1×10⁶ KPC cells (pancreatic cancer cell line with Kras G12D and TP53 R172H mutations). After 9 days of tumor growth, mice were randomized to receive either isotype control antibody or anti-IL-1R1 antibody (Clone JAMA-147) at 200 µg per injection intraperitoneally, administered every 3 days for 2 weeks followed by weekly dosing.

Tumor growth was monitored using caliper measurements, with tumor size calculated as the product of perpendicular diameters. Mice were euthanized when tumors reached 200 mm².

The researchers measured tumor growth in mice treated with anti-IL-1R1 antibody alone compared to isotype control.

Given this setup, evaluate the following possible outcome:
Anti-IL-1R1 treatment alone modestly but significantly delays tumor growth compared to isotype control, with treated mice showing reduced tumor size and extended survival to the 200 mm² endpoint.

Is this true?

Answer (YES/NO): NO